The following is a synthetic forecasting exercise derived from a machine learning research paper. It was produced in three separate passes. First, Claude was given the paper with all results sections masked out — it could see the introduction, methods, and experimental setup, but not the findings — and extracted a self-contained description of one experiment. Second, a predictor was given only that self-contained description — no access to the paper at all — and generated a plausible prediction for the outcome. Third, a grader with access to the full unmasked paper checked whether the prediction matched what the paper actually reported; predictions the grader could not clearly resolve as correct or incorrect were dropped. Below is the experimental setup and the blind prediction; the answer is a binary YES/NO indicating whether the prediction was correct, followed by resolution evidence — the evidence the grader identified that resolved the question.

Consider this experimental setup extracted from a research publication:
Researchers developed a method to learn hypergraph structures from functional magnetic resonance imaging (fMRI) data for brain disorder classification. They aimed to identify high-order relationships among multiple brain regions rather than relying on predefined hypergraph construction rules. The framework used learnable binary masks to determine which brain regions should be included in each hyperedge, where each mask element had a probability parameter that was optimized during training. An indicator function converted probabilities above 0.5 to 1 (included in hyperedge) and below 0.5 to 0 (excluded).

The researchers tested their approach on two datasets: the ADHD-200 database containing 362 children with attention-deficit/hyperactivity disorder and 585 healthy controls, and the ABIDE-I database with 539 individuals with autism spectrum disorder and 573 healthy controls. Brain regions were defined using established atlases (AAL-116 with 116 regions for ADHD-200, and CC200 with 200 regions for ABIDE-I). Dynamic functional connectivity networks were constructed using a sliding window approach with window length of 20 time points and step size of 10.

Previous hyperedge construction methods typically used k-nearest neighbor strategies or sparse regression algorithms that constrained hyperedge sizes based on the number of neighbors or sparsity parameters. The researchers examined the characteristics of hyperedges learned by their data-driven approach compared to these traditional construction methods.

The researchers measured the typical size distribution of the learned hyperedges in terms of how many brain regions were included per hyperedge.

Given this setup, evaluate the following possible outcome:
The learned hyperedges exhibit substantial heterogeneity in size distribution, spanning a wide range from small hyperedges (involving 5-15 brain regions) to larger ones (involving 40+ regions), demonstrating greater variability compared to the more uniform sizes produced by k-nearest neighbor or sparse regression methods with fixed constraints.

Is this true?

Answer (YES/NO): NO